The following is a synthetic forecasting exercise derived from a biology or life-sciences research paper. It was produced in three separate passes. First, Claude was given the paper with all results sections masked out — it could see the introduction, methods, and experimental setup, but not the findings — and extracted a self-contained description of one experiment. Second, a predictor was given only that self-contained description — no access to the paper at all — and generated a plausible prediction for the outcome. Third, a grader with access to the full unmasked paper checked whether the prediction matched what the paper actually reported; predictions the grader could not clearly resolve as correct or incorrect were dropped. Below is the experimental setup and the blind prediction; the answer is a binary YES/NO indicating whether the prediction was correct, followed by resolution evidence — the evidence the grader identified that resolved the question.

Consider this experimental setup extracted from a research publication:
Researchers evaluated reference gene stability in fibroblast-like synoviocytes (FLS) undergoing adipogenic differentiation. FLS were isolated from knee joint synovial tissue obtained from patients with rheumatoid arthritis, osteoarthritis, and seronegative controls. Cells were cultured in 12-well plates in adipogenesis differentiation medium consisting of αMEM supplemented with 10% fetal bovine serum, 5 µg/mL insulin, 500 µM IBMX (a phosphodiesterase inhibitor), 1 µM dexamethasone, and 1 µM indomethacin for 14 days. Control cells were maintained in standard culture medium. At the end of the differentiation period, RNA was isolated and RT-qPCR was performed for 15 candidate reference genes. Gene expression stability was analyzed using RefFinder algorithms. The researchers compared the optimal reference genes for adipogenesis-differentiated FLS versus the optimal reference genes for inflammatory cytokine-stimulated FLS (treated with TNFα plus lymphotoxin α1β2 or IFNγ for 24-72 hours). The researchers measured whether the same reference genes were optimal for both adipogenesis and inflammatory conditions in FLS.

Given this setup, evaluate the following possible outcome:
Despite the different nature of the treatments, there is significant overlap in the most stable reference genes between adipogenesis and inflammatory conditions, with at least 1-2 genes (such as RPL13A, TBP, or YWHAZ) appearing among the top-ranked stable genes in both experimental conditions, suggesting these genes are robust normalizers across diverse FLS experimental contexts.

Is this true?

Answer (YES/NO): NO